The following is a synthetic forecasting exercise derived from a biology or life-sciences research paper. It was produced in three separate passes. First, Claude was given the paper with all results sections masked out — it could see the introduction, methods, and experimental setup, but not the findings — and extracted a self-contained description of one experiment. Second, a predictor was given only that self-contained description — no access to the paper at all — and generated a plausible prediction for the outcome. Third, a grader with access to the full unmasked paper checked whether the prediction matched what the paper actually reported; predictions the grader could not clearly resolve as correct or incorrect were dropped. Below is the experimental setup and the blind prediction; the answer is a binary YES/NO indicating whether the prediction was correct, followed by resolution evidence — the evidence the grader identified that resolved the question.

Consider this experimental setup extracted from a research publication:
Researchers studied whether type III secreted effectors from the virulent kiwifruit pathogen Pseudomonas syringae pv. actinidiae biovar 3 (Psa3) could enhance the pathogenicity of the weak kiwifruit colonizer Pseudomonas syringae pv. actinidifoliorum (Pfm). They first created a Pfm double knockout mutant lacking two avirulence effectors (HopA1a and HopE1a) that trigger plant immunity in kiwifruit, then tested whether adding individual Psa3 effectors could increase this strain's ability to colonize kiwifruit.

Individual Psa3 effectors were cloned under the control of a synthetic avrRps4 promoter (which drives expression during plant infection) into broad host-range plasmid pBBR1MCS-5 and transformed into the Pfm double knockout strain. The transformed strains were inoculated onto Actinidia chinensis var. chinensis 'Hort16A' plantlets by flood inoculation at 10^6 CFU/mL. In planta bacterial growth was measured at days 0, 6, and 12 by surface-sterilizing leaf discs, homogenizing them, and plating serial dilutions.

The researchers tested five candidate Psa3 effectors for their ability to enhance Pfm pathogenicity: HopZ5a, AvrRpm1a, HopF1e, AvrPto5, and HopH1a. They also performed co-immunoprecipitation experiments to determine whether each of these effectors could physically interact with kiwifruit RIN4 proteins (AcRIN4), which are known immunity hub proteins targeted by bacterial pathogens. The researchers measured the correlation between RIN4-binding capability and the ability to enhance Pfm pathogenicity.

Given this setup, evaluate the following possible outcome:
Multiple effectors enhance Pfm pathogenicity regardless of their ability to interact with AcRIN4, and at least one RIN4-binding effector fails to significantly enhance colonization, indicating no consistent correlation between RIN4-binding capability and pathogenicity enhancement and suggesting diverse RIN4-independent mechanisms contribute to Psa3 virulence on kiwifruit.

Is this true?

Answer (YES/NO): YES